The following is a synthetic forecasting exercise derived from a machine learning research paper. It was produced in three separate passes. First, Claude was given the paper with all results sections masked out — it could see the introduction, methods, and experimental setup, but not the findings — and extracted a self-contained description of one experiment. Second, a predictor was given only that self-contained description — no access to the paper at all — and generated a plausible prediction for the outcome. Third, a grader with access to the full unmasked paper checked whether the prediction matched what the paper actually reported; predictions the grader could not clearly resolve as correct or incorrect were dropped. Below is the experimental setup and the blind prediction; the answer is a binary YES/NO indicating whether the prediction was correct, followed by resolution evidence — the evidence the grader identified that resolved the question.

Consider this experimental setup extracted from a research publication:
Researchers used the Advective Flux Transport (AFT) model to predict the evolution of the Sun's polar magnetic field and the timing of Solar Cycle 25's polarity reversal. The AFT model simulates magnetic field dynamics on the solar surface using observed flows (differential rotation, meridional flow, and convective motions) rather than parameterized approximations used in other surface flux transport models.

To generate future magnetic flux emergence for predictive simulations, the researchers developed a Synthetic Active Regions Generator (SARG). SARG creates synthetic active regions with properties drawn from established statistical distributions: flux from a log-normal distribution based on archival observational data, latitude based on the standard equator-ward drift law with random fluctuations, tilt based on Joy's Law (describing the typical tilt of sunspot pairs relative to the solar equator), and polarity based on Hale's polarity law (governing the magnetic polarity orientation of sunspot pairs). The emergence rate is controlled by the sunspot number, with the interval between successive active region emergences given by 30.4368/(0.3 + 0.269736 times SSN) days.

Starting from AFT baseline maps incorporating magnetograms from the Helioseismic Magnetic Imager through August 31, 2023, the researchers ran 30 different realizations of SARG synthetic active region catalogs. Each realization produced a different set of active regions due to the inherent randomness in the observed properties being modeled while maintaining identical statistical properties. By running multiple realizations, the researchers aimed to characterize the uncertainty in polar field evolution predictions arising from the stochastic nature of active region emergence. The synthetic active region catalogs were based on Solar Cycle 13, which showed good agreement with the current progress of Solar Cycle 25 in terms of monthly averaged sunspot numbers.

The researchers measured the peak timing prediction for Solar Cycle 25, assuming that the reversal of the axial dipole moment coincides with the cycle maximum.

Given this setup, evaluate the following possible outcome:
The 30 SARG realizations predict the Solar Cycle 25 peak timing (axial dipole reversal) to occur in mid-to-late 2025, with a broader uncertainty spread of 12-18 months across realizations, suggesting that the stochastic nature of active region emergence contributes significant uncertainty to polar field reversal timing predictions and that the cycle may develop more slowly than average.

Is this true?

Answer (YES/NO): NO